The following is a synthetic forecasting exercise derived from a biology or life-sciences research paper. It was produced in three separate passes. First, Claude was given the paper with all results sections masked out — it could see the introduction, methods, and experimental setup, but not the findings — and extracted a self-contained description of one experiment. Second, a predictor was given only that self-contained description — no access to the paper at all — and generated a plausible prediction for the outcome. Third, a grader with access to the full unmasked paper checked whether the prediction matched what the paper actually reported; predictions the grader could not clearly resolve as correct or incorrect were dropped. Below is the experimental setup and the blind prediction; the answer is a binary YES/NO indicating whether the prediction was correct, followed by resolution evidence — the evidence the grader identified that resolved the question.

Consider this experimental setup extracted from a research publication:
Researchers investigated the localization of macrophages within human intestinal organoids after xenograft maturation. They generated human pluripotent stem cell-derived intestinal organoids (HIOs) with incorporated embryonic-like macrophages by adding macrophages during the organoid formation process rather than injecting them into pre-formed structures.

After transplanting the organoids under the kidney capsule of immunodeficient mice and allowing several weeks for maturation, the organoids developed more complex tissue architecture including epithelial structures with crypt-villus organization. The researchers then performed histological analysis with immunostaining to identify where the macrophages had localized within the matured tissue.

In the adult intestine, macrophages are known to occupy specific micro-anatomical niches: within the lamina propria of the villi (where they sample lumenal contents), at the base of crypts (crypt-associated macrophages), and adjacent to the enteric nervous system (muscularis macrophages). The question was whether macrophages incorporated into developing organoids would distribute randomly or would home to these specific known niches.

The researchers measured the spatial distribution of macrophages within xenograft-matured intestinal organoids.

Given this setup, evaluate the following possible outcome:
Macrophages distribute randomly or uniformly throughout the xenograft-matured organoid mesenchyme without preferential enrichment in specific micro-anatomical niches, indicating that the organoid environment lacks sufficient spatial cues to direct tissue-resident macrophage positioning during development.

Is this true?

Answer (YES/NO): NO